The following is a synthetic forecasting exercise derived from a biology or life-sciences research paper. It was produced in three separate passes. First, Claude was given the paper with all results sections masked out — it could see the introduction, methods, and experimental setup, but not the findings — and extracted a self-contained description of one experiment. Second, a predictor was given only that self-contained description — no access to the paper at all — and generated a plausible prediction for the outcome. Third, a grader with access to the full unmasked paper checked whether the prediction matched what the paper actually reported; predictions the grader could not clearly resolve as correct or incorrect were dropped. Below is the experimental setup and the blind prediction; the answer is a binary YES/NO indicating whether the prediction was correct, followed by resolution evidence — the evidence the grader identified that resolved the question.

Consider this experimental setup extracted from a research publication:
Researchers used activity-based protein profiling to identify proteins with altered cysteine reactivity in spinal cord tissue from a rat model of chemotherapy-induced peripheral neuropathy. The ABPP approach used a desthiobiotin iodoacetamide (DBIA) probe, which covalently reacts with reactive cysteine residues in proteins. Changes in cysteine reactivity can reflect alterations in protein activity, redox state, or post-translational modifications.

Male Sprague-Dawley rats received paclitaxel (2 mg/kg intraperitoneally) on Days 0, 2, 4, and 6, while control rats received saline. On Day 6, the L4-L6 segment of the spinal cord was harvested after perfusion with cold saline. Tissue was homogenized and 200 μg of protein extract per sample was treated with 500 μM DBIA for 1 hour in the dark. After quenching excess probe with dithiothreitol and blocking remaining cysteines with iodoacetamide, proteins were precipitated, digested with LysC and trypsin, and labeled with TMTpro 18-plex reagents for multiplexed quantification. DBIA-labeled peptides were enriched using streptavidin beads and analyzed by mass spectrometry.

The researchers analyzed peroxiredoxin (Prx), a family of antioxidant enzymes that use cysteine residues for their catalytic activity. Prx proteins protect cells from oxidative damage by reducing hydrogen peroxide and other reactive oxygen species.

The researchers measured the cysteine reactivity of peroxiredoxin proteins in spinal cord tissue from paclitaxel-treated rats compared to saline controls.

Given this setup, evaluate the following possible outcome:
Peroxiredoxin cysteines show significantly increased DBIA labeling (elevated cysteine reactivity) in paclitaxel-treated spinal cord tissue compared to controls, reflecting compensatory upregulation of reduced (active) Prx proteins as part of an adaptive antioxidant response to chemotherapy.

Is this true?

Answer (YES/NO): NO